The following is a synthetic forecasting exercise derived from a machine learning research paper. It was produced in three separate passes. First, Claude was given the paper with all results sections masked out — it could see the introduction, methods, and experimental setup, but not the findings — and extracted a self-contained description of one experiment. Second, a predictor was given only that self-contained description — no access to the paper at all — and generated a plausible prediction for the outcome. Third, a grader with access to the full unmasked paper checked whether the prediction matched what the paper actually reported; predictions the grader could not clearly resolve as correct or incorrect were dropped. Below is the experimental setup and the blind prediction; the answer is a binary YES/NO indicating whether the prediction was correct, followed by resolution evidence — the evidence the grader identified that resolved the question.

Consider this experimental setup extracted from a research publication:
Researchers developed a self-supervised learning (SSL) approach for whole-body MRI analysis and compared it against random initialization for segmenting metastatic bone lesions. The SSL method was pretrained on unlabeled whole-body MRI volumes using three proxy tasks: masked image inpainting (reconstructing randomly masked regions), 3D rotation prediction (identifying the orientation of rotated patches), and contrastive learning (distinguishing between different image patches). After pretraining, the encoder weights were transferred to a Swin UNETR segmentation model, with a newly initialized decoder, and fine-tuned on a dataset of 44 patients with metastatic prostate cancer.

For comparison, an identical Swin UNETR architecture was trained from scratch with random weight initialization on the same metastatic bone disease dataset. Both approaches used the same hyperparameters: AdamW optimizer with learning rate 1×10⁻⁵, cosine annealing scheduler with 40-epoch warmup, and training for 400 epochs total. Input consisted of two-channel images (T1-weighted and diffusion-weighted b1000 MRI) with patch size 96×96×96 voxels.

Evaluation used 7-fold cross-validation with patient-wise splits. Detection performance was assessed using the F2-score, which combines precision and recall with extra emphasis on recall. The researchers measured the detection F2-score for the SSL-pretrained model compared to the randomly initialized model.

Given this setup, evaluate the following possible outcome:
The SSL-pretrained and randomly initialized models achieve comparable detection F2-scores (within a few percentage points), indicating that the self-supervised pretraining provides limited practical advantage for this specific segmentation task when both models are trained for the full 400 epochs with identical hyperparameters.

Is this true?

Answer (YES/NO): NO